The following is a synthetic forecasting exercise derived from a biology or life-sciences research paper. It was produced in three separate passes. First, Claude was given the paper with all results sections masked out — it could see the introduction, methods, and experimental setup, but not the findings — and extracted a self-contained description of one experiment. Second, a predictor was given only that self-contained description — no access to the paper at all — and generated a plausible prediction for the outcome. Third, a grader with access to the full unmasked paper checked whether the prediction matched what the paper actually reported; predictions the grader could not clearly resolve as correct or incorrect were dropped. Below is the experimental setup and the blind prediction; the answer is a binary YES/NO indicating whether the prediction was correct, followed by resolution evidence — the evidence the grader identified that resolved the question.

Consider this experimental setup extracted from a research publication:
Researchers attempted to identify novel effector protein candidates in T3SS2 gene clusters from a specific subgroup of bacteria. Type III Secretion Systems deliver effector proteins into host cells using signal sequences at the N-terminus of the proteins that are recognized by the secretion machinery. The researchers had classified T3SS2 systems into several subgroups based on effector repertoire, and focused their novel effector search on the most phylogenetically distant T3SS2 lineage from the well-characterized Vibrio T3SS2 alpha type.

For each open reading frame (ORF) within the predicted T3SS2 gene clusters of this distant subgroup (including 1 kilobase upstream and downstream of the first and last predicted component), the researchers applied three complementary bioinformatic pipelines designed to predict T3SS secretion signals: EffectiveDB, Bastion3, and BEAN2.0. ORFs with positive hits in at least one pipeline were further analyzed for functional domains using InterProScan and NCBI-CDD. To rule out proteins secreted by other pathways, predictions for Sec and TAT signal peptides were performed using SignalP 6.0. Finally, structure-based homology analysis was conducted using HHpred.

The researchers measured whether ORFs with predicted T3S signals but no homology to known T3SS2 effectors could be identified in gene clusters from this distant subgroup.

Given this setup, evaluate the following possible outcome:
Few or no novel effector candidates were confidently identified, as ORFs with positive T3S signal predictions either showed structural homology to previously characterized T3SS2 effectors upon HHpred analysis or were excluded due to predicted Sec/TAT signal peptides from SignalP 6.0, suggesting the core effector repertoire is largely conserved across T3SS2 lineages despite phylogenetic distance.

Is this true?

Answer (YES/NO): NO